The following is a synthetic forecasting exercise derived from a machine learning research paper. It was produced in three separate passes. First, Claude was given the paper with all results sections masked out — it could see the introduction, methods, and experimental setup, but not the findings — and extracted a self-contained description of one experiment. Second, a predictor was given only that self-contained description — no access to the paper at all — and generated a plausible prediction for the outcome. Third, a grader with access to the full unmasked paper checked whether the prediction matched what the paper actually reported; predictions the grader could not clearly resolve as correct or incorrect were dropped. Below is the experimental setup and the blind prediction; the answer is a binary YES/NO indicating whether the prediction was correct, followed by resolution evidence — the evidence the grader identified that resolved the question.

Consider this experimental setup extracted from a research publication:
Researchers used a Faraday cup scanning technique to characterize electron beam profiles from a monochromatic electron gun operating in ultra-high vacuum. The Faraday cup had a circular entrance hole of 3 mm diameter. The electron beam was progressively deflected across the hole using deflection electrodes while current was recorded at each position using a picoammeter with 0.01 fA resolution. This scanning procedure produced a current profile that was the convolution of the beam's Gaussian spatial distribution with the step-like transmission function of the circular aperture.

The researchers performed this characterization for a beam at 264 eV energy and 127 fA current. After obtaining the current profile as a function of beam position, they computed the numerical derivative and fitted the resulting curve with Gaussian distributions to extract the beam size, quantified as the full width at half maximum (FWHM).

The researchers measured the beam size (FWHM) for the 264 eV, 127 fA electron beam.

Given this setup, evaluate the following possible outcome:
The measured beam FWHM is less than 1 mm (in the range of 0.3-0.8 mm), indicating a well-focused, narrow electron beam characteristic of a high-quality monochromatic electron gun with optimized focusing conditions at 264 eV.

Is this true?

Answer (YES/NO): YES